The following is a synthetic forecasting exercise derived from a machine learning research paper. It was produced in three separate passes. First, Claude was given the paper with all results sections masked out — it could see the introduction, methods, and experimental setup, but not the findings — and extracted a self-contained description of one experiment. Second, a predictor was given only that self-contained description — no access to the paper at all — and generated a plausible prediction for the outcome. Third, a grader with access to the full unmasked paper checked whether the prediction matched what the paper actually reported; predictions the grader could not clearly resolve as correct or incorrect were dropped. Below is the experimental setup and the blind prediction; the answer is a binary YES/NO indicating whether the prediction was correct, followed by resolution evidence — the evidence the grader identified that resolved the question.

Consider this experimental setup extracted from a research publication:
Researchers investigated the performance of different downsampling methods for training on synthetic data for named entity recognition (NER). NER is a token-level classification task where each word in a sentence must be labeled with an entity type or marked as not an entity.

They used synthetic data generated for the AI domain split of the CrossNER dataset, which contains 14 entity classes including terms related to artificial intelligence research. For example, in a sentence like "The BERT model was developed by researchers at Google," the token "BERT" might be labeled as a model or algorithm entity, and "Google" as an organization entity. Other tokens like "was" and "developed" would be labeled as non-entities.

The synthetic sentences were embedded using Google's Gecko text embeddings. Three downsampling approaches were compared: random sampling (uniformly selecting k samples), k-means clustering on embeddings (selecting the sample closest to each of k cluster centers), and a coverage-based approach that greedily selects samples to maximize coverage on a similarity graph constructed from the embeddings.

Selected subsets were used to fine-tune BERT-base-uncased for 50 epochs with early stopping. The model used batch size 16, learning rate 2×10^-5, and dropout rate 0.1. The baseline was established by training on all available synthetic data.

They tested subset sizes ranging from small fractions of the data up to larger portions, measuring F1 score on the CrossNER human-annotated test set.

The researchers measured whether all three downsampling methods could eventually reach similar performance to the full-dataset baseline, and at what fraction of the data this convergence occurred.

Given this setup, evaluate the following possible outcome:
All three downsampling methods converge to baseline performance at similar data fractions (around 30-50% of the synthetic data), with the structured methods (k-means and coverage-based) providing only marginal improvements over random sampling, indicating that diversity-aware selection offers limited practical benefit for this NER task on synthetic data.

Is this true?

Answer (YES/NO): NO